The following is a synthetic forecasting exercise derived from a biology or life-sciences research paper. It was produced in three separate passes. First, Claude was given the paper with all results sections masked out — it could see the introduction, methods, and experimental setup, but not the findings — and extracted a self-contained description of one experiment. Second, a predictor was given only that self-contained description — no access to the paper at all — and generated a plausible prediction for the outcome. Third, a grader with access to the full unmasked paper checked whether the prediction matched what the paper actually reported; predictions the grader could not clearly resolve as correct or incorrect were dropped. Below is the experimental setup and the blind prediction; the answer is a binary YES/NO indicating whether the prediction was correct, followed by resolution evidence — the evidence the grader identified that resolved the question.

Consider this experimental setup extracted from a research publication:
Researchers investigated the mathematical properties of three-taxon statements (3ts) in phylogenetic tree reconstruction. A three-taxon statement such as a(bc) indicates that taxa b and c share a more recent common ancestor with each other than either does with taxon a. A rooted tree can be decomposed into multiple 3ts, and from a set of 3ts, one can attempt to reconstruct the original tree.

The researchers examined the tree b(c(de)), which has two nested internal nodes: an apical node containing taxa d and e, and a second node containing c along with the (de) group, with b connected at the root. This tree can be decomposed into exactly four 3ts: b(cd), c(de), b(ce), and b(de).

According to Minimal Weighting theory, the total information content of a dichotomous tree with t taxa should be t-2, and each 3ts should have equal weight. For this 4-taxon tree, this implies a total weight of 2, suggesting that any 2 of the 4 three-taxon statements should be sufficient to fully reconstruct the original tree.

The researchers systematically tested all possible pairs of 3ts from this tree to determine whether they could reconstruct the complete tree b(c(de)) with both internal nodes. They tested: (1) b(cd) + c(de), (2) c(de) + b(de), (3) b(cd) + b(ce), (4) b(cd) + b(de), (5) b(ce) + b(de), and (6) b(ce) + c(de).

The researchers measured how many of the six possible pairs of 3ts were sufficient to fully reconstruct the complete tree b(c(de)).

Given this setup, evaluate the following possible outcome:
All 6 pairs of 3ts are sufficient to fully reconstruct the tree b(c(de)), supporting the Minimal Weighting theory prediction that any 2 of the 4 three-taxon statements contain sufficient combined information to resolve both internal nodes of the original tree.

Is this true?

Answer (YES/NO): NO